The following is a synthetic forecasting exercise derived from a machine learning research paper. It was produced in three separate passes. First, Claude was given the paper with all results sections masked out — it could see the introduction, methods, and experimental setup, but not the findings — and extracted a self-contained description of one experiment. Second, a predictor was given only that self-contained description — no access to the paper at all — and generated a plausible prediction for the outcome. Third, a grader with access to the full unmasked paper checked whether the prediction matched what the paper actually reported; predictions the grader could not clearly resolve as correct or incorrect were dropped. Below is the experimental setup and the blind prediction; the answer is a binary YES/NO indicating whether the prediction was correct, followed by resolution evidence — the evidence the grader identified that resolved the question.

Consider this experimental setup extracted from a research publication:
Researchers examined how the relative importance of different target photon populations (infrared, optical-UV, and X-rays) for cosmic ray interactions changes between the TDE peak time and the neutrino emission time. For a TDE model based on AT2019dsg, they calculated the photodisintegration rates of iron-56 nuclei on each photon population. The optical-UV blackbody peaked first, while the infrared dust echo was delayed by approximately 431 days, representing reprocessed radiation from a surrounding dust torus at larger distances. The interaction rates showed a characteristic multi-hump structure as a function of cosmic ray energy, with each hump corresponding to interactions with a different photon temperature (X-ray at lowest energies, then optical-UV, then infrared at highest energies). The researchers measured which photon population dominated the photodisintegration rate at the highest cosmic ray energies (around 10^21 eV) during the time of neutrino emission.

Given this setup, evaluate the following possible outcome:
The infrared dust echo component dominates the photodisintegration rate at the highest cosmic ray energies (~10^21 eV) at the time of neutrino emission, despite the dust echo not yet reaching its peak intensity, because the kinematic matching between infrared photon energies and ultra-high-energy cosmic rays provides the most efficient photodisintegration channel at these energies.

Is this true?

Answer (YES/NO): YES